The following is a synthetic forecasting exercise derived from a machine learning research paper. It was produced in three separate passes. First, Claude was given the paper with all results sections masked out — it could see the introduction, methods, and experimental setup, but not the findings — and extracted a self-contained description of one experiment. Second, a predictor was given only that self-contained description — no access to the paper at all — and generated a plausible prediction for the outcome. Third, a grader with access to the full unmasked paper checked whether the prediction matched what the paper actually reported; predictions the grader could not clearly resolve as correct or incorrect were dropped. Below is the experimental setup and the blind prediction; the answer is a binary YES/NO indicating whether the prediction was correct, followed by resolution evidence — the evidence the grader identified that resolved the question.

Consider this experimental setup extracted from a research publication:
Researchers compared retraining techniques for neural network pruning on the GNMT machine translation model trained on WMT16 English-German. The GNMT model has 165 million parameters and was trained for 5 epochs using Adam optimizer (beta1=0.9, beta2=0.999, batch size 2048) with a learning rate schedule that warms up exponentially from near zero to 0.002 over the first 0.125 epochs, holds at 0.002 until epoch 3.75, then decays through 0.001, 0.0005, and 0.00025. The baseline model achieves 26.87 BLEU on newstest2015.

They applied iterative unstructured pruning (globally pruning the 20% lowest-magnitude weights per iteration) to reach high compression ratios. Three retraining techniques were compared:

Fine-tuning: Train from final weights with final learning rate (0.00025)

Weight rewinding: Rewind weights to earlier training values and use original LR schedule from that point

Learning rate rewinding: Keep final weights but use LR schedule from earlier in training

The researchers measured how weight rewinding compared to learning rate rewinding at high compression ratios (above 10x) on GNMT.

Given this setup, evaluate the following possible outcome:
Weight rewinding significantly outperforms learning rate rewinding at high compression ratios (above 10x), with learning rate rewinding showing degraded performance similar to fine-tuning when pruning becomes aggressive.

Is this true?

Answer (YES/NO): NO